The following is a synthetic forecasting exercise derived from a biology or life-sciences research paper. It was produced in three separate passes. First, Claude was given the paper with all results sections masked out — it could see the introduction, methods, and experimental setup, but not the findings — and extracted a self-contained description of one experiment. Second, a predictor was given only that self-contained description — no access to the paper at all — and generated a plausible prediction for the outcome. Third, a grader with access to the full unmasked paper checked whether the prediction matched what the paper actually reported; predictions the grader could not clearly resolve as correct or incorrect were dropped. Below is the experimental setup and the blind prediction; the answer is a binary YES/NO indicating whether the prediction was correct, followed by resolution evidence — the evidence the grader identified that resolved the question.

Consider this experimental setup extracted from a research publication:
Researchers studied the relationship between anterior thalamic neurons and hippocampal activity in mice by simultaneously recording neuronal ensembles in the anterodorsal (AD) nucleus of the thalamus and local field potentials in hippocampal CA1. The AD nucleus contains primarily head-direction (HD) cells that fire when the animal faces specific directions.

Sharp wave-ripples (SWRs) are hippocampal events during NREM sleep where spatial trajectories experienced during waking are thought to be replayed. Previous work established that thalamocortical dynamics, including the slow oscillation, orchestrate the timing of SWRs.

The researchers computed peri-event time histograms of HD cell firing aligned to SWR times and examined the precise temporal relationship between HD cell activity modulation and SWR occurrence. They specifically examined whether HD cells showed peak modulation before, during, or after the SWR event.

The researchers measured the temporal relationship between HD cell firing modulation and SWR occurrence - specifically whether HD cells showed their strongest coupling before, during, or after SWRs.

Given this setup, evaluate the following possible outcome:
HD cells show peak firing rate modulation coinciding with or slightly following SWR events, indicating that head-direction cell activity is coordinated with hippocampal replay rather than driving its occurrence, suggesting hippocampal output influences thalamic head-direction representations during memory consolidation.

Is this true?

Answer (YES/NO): NO